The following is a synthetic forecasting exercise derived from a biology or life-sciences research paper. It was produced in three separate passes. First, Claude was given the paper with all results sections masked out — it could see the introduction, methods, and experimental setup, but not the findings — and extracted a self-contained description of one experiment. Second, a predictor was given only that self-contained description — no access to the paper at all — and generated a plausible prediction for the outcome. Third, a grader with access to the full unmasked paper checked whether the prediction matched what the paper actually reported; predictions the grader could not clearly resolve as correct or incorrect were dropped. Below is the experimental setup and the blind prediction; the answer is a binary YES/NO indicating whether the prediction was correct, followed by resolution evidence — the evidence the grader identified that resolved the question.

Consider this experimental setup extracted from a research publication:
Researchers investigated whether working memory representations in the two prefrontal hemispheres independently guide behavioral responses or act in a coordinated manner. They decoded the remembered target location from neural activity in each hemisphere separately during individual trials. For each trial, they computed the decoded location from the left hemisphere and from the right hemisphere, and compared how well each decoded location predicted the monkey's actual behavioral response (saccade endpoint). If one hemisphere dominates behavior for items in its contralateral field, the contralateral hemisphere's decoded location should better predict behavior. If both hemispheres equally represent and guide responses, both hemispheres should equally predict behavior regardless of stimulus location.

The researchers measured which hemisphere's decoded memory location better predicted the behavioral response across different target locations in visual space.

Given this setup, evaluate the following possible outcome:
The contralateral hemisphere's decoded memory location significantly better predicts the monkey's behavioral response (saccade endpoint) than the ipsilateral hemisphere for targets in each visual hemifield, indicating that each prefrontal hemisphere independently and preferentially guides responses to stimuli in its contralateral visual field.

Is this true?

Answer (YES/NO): NO